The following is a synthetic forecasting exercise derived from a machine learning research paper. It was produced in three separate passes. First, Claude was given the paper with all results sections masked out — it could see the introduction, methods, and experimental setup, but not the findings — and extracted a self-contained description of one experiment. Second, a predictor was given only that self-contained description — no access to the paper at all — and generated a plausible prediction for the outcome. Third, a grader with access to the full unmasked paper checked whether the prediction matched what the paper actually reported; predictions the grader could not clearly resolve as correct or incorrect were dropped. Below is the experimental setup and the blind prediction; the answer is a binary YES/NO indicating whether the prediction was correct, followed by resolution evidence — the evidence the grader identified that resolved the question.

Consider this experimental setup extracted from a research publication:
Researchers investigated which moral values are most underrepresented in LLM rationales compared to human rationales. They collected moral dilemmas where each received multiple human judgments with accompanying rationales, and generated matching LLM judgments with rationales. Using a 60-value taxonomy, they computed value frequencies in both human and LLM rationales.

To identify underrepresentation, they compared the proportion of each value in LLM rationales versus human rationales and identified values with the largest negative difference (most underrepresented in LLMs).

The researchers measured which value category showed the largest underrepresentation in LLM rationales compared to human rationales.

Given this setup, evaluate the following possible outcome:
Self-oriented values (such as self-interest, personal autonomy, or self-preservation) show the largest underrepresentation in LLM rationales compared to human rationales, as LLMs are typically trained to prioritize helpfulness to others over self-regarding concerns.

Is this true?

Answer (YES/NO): NO